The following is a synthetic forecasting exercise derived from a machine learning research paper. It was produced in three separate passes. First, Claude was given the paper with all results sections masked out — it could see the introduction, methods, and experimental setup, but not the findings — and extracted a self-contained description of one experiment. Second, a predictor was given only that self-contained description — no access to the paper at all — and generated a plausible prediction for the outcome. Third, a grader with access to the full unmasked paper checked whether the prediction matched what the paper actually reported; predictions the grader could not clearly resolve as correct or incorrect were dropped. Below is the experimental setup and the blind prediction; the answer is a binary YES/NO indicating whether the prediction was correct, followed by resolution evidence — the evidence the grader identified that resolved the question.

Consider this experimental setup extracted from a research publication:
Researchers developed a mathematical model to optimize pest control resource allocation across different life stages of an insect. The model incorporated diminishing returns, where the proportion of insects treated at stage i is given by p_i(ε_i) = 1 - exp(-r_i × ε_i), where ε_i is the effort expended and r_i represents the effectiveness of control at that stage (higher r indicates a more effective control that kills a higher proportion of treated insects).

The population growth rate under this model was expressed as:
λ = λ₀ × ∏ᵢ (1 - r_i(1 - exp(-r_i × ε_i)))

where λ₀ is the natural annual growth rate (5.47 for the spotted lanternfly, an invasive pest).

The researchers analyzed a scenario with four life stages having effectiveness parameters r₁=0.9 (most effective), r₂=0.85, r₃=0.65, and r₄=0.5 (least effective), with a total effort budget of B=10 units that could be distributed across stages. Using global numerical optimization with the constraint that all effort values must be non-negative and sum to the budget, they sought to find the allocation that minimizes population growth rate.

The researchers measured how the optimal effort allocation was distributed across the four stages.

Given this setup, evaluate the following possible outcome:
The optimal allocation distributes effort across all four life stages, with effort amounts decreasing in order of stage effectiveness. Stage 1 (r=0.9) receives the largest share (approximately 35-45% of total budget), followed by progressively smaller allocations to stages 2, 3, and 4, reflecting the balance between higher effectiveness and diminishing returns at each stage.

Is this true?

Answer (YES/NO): YES